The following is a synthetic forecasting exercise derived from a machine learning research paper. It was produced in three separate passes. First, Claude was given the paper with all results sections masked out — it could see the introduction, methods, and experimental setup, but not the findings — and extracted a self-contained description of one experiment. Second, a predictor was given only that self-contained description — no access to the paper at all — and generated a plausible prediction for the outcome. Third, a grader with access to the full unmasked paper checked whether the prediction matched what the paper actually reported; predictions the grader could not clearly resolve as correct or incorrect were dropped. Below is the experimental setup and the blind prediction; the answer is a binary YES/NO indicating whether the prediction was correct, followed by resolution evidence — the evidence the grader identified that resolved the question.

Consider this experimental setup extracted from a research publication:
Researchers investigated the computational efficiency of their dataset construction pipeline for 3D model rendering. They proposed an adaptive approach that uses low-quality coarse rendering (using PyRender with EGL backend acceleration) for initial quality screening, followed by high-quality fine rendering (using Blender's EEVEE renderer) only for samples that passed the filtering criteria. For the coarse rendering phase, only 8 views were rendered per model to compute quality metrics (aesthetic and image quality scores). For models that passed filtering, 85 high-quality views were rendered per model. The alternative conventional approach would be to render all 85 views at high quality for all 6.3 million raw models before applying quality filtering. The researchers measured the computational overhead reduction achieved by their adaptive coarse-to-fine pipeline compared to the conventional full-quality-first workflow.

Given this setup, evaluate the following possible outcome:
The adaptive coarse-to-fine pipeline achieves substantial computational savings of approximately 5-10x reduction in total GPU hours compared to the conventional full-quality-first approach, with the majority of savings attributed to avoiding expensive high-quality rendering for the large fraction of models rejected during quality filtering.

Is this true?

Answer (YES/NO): NO